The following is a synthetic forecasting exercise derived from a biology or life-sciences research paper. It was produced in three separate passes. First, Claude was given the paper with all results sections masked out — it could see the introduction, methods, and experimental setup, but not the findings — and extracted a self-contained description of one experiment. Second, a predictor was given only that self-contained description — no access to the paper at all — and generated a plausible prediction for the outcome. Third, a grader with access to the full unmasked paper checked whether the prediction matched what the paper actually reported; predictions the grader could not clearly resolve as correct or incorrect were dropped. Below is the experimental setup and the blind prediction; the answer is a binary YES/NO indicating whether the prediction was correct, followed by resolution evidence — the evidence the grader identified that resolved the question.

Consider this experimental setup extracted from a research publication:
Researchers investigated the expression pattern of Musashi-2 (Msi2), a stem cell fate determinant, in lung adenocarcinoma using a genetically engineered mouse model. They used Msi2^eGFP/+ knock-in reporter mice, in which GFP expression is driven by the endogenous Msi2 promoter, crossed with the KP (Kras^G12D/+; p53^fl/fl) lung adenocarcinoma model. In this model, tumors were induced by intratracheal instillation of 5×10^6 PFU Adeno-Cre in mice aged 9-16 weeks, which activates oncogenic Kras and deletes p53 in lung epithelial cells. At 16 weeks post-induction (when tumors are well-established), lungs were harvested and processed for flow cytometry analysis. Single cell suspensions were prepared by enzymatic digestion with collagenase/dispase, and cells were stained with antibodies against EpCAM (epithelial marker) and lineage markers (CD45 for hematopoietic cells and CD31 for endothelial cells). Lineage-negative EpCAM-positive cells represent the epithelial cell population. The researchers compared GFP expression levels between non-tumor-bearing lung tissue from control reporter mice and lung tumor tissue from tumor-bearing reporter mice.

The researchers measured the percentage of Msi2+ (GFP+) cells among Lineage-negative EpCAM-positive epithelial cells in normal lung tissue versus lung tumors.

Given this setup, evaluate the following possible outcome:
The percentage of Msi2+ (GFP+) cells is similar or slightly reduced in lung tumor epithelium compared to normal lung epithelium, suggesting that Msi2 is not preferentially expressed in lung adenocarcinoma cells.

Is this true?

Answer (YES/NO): NO